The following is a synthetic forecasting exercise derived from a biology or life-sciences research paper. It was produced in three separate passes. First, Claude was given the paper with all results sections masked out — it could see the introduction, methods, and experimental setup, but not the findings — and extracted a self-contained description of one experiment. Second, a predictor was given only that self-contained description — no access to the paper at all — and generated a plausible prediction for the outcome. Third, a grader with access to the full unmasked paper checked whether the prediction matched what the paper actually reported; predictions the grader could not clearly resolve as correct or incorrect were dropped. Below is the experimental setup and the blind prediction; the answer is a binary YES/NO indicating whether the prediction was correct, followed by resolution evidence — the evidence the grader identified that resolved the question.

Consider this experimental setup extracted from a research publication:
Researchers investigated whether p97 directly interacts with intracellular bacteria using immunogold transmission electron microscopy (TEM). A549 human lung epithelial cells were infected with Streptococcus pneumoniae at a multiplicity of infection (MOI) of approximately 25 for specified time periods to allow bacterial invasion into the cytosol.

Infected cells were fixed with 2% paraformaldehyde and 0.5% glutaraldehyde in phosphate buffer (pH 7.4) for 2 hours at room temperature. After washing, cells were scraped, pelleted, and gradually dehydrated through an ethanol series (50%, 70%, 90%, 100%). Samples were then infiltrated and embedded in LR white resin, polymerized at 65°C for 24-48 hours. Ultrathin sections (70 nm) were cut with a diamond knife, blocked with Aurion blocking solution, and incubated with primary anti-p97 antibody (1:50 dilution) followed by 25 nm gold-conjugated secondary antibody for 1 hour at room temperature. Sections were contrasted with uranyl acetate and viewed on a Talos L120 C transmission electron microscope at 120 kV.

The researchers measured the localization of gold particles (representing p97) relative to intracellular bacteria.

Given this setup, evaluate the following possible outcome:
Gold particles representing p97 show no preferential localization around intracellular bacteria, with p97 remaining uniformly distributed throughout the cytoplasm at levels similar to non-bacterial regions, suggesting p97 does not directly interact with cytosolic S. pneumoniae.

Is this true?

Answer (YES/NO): NO